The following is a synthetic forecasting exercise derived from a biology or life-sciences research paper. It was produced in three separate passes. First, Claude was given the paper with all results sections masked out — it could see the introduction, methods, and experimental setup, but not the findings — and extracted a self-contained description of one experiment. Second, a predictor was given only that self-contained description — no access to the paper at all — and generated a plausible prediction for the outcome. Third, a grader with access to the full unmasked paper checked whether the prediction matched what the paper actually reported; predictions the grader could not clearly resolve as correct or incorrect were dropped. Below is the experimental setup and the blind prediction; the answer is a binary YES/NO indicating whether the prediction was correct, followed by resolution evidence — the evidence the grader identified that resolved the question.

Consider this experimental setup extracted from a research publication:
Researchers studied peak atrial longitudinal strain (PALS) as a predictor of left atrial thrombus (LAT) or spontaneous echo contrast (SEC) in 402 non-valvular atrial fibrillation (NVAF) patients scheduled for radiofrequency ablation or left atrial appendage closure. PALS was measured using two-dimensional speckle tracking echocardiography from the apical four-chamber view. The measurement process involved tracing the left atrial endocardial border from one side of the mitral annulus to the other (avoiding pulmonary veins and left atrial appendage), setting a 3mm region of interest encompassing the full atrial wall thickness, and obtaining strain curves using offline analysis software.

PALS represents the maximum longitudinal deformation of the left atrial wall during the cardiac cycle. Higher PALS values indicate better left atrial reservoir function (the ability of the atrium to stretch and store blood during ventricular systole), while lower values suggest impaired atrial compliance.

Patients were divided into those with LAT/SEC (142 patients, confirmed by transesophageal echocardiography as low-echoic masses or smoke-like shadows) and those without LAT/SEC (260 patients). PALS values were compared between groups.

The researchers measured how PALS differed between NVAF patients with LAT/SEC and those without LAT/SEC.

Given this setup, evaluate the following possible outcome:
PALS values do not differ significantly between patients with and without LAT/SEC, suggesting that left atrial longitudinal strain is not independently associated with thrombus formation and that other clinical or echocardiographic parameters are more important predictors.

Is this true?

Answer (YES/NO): NO